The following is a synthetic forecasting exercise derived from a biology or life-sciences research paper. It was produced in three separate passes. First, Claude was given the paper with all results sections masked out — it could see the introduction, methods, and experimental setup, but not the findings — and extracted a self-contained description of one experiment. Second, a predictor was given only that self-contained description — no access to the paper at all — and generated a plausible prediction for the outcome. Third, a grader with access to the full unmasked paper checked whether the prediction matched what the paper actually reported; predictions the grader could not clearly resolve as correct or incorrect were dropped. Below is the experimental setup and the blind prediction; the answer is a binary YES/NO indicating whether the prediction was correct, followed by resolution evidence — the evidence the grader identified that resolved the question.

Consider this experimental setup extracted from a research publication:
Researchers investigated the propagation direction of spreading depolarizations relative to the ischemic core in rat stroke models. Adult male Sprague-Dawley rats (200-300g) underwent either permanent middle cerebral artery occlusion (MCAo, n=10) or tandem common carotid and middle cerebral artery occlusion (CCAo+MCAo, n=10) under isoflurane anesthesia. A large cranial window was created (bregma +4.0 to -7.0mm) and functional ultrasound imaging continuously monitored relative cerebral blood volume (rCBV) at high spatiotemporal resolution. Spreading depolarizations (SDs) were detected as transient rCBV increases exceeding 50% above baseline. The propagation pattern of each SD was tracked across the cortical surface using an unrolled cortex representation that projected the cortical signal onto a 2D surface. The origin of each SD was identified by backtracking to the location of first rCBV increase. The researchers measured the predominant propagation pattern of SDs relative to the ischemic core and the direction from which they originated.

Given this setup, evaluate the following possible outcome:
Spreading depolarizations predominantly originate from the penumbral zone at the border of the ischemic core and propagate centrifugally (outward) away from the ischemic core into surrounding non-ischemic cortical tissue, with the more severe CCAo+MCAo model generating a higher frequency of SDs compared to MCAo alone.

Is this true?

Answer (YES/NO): NO